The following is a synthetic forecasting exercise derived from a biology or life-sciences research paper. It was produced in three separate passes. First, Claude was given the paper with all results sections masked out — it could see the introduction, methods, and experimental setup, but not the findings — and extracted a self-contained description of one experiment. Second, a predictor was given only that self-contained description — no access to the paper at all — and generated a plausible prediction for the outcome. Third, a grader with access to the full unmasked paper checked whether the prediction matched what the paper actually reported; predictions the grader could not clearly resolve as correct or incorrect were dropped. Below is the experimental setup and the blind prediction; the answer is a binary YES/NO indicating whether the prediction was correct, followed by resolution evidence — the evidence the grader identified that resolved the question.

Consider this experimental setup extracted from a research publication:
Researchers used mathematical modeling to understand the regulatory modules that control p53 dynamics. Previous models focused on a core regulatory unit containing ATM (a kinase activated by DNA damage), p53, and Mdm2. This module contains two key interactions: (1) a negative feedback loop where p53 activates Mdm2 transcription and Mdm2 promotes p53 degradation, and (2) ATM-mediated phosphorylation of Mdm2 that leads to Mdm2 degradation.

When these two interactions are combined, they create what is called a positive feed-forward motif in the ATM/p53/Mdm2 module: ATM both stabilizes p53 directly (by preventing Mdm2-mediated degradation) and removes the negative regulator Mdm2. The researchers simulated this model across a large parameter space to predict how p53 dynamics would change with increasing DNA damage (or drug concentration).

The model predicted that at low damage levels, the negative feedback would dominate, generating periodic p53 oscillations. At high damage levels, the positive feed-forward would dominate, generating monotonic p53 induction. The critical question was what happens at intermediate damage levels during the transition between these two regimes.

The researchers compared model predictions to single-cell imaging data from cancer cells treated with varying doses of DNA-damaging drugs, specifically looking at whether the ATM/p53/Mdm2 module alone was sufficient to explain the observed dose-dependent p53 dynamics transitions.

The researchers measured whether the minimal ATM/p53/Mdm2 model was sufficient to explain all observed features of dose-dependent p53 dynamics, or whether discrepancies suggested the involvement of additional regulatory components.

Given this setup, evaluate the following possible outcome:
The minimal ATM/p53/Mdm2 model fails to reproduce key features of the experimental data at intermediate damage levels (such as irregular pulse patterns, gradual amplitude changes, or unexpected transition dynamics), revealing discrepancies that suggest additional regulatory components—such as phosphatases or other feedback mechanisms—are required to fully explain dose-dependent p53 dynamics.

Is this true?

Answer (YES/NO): YES